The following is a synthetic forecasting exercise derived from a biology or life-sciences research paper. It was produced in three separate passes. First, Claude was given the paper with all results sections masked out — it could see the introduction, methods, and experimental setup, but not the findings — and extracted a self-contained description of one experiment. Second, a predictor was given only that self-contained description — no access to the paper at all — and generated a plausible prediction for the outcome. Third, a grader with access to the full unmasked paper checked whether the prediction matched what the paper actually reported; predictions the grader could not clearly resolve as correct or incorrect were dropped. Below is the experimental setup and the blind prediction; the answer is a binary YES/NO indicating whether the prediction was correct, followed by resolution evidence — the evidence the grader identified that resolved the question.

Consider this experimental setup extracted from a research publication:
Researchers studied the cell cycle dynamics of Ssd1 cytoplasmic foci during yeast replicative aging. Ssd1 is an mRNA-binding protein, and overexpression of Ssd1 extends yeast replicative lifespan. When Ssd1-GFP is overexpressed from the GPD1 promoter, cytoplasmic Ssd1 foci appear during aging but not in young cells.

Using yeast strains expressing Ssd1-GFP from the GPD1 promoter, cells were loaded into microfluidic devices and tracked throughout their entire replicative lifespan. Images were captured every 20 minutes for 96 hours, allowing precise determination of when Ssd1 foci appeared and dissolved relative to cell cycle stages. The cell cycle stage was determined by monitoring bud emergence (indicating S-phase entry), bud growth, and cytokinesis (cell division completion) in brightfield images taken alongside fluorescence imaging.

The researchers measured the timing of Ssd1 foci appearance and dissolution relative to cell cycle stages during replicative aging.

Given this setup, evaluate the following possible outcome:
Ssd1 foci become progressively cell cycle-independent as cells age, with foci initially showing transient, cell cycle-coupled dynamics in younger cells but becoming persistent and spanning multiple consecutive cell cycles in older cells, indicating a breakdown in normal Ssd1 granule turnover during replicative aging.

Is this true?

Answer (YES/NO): NO